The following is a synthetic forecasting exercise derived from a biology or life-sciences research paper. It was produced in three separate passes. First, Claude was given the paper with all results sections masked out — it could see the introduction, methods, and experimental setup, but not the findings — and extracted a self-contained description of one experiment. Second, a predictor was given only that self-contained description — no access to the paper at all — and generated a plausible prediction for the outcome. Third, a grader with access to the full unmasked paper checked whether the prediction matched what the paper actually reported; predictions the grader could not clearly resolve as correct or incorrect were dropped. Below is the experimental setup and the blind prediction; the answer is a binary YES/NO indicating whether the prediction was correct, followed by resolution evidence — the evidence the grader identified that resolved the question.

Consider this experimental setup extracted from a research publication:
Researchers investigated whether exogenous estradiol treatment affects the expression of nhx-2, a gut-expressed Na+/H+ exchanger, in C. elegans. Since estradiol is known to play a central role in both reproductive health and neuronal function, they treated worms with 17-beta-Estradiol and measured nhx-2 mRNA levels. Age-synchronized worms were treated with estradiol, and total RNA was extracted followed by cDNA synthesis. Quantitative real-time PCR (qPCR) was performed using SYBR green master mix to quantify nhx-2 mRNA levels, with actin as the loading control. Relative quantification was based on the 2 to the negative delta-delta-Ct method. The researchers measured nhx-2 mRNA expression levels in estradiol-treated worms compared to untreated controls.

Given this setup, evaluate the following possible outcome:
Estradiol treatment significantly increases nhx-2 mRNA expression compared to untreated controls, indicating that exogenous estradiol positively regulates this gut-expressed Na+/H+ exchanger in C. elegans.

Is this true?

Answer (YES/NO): YES